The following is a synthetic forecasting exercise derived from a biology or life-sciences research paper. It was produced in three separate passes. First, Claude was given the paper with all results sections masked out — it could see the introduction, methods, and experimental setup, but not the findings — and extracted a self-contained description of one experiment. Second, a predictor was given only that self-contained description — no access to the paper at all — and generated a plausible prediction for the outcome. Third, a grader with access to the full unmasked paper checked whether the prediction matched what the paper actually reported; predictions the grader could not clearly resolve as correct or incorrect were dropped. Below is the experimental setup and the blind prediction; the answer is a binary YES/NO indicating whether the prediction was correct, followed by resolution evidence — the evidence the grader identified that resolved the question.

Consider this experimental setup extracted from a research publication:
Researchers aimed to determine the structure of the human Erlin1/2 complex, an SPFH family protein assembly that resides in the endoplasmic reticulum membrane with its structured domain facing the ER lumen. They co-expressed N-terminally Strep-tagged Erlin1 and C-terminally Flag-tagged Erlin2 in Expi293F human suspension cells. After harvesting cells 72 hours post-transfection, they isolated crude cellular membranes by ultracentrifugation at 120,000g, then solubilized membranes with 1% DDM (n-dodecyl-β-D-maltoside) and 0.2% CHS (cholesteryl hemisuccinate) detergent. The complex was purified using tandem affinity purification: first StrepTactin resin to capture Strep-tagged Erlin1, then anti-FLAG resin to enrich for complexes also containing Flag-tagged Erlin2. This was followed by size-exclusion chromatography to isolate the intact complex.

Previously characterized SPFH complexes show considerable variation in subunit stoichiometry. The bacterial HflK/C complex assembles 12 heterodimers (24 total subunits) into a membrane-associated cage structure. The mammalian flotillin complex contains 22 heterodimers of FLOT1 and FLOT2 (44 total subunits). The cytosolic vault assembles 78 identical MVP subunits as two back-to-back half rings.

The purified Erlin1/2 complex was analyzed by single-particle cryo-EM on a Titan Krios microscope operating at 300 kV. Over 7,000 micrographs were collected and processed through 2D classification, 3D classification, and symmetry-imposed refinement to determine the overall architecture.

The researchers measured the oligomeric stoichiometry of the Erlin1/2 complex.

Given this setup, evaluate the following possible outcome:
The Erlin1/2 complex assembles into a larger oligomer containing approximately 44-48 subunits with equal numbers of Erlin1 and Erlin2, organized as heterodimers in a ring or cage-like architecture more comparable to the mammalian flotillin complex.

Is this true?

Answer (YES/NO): NO